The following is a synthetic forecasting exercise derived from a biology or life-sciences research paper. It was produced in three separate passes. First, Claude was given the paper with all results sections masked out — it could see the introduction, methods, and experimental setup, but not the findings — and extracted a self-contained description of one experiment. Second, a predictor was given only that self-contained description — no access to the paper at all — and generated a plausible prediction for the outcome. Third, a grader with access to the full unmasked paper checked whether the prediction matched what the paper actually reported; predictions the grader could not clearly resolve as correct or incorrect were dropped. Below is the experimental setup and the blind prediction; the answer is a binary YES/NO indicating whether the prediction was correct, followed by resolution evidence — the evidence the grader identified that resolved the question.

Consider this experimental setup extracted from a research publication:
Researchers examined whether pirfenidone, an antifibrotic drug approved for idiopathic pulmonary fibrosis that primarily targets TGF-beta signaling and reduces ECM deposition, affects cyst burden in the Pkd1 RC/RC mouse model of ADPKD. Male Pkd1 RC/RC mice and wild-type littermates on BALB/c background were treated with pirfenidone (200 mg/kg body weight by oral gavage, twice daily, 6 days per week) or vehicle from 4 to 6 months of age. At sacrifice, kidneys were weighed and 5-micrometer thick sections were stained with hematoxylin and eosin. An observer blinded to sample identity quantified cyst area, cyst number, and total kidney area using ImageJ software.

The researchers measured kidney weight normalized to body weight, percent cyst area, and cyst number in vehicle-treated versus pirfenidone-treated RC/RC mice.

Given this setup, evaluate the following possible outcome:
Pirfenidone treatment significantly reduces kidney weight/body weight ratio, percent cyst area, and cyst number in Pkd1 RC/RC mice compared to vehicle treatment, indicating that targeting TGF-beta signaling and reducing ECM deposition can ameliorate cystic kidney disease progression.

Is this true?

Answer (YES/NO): NO